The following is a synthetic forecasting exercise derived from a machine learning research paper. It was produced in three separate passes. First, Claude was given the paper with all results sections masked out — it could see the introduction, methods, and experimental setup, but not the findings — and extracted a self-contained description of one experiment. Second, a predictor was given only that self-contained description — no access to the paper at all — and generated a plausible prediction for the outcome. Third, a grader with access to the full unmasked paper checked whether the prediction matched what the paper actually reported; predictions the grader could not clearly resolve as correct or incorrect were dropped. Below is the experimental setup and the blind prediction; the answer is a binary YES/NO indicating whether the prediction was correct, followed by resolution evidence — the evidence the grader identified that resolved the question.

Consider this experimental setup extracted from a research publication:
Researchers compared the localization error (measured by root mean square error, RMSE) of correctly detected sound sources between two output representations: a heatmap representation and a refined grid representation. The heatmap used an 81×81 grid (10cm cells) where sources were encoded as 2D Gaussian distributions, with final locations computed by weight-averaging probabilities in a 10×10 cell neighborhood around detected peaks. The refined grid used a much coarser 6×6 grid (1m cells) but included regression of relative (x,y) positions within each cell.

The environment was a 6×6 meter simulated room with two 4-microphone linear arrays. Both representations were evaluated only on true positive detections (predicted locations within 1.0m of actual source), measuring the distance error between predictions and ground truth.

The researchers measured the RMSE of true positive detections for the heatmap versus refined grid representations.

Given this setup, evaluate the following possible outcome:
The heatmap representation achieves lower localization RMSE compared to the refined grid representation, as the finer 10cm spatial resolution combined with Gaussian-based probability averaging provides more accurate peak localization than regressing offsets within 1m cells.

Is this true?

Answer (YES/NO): NO